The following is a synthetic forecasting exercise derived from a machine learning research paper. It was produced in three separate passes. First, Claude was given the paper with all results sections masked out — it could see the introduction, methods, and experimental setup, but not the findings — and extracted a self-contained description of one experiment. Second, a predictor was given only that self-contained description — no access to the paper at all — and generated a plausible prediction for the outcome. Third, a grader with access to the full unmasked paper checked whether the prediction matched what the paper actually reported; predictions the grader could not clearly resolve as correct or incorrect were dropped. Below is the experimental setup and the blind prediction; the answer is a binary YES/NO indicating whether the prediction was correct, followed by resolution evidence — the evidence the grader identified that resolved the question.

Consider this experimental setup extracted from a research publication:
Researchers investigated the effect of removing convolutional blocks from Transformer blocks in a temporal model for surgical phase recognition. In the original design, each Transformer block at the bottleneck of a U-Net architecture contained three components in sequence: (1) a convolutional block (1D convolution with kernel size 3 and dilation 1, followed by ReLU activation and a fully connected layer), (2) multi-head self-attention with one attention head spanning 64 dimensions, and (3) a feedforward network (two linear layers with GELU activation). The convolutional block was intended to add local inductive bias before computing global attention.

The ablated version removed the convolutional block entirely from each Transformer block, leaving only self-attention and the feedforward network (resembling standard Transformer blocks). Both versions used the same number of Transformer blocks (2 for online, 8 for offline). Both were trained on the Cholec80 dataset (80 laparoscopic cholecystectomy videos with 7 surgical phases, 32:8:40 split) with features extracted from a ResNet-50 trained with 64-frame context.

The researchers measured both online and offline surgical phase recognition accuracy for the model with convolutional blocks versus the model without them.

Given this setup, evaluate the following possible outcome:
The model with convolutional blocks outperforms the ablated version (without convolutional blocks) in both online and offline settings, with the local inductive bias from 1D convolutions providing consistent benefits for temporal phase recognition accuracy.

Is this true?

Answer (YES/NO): NO